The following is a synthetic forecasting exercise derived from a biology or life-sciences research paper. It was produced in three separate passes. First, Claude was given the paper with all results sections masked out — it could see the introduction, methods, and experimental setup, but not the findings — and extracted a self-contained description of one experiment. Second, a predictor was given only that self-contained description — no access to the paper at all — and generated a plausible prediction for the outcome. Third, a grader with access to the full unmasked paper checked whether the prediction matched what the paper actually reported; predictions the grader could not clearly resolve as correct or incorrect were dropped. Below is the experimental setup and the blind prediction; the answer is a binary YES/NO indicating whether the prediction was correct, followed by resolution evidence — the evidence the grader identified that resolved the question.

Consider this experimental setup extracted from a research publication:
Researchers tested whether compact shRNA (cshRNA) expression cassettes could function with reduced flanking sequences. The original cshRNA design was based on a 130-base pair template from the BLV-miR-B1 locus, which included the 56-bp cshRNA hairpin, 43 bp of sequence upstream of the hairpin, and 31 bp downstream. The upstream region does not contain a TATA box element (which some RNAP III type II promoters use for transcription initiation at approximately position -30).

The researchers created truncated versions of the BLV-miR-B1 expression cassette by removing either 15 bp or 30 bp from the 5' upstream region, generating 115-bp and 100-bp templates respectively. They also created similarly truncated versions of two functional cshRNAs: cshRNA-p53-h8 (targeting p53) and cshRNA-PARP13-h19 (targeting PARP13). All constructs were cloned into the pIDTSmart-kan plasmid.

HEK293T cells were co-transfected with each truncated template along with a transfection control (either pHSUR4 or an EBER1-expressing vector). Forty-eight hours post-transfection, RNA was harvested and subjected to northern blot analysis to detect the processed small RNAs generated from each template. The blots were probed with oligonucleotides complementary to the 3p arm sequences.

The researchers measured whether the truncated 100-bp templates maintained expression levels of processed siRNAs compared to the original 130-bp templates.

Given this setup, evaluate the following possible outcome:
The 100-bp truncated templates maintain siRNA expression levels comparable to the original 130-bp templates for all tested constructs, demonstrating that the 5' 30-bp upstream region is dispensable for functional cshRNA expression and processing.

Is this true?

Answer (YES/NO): YES